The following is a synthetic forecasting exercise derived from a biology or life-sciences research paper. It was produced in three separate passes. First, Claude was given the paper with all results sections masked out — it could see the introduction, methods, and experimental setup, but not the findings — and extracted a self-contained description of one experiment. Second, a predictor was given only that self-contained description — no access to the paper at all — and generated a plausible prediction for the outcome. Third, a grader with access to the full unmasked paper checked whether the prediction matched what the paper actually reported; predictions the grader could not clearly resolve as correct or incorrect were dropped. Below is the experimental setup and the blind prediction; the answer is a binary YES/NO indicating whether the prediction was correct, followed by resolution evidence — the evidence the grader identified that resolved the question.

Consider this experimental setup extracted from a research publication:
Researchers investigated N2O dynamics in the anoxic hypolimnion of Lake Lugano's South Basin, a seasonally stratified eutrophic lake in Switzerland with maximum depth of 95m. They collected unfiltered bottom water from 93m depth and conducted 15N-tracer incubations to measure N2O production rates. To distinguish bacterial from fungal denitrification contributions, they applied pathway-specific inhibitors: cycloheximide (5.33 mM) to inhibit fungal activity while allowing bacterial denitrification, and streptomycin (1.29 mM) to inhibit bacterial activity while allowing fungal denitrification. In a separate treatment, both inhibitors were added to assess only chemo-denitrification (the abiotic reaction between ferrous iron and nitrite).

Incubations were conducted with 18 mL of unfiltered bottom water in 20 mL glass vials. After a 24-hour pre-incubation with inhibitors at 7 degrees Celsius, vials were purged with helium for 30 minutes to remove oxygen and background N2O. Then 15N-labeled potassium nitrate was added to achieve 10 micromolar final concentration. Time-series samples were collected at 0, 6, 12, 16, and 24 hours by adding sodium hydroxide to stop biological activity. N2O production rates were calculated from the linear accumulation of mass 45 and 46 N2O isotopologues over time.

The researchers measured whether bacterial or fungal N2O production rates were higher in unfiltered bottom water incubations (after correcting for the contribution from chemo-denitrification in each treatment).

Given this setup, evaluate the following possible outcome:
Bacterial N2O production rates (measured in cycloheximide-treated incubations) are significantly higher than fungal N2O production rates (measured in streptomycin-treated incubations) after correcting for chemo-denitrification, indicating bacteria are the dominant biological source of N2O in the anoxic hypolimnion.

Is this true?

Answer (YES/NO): YES